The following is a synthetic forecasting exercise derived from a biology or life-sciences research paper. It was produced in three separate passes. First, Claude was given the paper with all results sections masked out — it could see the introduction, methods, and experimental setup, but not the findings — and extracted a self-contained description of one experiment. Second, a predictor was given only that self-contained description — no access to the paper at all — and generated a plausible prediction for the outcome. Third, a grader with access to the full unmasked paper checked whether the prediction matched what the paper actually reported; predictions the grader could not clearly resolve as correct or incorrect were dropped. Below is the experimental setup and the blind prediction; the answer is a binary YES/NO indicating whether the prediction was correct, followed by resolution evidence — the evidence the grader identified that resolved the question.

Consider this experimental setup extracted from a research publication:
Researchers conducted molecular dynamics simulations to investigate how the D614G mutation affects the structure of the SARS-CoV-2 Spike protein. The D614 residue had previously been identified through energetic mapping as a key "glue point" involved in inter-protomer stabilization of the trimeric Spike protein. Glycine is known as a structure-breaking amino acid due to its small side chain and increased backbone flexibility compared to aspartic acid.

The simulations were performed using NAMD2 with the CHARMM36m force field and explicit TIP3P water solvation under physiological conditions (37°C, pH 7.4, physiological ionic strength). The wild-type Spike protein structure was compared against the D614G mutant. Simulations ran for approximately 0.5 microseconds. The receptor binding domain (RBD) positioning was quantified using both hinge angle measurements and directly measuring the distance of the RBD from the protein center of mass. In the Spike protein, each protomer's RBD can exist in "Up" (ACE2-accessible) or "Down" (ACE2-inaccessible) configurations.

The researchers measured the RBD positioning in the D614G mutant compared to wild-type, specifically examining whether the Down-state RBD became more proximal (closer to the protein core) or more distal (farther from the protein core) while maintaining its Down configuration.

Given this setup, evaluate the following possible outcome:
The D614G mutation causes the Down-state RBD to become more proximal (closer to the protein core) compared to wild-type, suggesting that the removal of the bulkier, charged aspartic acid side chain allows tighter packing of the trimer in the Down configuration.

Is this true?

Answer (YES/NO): NO